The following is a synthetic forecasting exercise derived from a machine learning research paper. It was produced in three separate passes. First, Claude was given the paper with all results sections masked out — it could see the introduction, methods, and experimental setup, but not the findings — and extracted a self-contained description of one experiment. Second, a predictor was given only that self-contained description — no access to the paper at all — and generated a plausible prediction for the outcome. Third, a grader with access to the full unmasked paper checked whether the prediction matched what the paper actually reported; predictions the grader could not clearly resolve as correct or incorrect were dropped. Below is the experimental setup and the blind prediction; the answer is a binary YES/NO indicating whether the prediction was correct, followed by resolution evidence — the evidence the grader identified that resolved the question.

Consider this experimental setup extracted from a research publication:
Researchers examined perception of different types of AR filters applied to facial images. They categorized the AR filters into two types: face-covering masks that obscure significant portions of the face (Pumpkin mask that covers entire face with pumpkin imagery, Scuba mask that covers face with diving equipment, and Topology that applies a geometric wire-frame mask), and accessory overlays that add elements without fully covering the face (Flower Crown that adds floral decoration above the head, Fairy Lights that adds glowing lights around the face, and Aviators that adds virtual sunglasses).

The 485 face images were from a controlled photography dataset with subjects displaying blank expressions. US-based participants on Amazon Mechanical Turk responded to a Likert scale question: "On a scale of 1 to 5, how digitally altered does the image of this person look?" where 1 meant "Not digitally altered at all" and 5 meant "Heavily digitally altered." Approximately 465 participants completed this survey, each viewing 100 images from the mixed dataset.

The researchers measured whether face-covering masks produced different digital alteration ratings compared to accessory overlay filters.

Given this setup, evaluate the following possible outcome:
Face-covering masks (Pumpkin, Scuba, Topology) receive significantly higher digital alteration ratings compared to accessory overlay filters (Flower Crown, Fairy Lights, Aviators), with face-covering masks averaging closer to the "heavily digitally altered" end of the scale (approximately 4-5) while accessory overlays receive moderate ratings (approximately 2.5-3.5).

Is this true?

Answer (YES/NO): NO